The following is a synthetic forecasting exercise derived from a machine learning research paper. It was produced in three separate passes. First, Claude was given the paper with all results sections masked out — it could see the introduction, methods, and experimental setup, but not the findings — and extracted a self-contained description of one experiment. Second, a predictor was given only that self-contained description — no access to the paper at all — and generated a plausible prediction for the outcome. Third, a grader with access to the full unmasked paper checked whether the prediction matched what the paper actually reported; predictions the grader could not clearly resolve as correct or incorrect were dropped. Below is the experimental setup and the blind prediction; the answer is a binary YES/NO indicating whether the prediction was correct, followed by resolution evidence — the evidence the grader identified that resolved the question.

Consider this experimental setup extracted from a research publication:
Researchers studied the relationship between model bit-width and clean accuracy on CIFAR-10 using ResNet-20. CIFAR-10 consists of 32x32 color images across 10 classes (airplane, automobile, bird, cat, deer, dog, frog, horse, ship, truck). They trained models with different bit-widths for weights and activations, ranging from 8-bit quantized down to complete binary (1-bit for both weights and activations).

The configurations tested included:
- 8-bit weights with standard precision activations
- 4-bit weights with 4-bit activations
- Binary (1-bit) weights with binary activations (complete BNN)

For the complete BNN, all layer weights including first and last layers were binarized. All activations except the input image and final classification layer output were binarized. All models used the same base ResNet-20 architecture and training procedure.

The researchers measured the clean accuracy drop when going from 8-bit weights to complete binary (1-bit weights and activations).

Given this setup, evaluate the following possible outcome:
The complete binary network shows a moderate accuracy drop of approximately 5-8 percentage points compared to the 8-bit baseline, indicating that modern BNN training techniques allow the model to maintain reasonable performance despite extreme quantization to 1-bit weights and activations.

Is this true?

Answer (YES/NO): NO